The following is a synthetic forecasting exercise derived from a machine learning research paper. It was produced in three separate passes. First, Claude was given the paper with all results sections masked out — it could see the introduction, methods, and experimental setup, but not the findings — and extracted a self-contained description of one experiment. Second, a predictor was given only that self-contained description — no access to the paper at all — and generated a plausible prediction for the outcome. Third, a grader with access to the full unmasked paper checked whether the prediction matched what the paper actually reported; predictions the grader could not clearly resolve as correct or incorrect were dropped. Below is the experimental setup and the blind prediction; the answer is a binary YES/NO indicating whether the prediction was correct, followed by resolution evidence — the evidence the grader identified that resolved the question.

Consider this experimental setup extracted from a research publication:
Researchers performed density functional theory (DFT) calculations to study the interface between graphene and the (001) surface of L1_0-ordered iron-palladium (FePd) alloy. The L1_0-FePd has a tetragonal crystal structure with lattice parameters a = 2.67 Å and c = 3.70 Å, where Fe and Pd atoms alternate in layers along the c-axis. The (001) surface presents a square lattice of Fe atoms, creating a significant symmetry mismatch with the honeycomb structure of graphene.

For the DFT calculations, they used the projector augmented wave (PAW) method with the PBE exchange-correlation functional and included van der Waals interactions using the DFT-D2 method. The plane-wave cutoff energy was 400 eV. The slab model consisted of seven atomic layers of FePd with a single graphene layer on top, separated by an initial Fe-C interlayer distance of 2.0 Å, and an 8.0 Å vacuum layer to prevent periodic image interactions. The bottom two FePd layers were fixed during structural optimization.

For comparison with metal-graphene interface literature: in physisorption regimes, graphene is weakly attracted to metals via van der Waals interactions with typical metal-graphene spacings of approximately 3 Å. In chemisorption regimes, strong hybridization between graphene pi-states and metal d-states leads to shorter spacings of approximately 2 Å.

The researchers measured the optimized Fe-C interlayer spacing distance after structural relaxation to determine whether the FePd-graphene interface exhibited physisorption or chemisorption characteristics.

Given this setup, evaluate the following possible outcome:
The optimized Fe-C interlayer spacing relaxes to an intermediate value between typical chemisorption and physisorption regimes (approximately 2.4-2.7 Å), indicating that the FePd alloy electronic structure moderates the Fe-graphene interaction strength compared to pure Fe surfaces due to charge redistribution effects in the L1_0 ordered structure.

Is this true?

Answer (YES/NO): NO